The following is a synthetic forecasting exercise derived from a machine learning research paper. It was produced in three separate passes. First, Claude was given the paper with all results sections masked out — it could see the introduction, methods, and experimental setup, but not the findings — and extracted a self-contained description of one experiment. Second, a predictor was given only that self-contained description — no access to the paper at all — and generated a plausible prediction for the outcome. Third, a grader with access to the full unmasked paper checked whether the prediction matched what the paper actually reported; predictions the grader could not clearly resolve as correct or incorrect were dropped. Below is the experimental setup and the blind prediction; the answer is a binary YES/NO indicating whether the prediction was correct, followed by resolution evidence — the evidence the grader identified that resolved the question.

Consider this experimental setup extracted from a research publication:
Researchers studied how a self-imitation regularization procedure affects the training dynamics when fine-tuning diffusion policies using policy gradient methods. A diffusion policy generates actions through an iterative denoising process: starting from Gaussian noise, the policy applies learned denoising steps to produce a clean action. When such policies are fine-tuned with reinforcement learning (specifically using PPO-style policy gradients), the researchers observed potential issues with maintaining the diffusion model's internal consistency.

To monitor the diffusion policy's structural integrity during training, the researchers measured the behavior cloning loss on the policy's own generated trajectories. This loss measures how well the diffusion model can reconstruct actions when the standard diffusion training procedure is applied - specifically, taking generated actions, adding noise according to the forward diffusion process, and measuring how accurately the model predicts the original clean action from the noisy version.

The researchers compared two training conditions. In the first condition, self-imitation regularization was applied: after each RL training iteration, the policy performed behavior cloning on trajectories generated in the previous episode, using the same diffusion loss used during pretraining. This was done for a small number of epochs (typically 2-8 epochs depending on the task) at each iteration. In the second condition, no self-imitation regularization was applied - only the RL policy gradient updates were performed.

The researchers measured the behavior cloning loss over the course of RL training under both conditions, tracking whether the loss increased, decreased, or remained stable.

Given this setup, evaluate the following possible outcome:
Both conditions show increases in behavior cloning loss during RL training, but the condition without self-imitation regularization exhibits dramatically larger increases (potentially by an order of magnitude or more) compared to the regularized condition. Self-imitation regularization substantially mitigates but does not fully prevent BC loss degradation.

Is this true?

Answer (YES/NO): NO